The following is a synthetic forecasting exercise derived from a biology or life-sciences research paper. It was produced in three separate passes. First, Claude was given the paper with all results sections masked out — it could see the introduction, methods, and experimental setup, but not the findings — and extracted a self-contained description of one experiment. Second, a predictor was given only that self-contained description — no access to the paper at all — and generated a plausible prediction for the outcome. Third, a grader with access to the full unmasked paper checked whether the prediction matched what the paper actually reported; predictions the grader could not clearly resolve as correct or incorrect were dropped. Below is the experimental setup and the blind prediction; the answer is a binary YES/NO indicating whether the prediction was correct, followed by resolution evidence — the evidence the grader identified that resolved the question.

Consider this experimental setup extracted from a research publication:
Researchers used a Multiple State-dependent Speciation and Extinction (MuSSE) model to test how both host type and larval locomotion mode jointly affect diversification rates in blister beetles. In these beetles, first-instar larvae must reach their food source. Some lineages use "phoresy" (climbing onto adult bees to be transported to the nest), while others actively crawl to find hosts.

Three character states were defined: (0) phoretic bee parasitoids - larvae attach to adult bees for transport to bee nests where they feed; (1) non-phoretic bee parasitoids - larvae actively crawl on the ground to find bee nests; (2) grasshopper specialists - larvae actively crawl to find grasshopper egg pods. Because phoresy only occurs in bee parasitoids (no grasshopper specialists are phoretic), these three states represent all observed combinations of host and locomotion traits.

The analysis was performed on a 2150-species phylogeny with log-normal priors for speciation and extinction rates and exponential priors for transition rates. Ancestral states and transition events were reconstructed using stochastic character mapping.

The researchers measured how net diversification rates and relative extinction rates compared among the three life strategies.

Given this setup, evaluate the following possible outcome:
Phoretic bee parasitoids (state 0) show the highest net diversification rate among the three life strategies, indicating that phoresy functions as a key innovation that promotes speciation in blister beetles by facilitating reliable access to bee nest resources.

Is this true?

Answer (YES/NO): NO